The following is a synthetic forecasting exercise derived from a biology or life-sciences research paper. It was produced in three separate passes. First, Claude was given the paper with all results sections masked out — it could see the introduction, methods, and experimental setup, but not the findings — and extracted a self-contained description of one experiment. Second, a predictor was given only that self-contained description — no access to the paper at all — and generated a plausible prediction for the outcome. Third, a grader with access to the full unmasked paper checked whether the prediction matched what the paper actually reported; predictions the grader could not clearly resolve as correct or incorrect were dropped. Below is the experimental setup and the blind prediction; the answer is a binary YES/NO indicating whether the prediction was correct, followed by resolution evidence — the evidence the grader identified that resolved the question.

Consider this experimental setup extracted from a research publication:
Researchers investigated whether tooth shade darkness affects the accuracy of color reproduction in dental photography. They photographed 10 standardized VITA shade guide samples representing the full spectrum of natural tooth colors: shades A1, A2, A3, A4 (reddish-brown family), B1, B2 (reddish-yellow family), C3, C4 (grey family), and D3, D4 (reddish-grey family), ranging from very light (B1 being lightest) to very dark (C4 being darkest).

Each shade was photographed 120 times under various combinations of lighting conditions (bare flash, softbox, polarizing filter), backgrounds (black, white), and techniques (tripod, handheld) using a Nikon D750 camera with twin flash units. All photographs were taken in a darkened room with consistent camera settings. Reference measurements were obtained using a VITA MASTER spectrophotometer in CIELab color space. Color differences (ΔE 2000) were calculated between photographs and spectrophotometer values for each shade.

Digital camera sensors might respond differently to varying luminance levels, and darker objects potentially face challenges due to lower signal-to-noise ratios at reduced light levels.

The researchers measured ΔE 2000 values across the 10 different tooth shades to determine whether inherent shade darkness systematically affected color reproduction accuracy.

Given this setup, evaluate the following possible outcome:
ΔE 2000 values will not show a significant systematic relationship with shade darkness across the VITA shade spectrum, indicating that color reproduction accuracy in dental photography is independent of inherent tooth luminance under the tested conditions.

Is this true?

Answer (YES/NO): NO